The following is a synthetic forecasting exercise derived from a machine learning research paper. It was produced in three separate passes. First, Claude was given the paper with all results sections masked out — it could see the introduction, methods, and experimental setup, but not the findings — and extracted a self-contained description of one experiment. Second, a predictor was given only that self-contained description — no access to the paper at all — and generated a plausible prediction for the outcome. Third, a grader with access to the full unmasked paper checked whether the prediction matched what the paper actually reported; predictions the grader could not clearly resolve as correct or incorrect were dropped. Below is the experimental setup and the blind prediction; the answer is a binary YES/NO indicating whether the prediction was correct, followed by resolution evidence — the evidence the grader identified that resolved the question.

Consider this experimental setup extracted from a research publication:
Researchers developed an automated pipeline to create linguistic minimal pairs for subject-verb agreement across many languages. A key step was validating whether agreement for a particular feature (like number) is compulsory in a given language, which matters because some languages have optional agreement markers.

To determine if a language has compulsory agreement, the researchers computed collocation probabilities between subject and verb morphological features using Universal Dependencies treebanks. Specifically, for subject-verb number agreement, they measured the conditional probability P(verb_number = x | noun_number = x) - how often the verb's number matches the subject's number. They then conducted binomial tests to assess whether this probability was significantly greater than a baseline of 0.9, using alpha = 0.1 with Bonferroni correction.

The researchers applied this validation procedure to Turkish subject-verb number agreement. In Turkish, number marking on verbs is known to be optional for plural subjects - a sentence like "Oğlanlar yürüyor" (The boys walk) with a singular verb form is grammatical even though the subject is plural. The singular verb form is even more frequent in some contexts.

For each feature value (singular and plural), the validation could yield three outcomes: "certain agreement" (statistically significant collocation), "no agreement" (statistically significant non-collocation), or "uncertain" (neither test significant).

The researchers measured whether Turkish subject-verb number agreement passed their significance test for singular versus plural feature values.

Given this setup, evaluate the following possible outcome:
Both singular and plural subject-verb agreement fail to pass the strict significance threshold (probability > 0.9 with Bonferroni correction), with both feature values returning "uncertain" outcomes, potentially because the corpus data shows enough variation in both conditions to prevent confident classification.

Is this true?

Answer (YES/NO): NO